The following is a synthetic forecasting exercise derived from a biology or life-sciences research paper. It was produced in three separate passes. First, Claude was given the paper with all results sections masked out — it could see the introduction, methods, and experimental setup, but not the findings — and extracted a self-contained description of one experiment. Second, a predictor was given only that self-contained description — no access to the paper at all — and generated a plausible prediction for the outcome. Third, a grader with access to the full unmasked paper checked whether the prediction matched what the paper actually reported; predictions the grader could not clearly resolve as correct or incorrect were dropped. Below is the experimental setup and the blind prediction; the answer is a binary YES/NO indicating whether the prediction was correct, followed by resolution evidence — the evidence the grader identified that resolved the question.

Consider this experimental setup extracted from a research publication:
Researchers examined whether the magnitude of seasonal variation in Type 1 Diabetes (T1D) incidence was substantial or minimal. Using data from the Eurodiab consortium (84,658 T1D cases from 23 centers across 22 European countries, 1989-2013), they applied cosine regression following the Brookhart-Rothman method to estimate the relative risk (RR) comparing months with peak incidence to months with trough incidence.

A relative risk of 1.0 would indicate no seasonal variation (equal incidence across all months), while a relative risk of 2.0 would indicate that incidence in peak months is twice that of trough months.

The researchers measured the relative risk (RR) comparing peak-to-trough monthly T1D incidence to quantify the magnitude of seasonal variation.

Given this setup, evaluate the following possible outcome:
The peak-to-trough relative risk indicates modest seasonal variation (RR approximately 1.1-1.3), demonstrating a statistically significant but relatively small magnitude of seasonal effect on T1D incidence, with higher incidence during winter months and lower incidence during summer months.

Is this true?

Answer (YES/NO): NO